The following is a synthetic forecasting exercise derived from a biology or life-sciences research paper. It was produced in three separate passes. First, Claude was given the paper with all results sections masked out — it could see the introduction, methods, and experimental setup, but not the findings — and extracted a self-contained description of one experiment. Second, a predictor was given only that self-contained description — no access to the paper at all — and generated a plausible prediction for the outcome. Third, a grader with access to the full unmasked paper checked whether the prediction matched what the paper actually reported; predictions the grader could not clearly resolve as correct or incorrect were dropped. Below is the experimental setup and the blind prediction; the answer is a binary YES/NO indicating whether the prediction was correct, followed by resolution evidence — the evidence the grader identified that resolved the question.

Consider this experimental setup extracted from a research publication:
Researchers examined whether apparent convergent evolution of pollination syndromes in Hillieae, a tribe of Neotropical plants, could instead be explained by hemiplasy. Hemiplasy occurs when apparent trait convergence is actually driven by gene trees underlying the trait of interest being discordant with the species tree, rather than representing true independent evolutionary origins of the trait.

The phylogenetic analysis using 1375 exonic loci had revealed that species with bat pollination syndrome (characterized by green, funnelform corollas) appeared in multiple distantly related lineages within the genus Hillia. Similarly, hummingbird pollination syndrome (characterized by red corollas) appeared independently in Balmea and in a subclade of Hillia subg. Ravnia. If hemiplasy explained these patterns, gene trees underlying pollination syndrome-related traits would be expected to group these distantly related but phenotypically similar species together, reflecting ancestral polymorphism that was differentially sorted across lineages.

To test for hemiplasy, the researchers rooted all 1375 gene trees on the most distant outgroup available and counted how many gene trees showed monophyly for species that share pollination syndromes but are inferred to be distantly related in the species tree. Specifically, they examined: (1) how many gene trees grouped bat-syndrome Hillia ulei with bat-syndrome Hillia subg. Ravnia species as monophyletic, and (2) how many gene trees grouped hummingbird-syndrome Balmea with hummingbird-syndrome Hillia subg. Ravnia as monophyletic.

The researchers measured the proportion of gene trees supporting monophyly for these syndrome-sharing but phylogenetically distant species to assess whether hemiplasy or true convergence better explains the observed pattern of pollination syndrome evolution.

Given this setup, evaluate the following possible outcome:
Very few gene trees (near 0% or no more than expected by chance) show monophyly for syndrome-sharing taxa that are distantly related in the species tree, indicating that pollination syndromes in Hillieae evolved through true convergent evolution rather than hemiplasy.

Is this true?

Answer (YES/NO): YES